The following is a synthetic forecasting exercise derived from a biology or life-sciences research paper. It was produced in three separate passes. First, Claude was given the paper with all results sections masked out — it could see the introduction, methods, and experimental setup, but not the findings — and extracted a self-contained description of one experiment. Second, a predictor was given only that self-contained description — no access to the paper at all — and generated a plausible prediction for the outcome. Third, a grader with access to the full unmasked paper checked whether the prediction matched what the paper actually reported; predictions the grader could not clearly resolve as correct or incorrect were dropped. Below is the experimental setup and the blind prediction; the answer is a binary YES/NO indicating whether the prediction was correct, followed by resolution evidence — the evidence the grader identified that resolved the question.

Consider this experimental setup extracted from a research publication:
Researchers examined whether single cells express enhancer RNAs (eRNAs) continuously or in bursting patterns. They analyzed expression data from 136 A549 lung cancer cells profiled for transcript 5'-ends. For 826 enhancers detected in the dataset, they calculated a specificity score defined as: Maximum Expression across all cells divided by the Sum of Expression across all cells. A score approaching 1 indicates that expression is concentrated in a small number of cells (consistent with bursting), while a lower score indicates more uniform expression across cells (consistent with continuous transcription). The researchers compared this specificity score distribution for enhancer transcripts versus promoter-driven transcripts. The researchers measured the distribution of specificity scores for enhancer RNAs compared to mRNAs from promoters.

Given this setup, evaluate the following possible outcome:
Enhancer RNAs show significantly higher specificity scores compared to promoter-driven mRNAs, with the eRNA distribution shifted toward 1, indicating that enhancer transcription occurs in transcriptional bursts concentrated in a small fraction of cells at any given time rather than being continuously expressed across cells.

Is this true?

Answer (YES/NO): YES